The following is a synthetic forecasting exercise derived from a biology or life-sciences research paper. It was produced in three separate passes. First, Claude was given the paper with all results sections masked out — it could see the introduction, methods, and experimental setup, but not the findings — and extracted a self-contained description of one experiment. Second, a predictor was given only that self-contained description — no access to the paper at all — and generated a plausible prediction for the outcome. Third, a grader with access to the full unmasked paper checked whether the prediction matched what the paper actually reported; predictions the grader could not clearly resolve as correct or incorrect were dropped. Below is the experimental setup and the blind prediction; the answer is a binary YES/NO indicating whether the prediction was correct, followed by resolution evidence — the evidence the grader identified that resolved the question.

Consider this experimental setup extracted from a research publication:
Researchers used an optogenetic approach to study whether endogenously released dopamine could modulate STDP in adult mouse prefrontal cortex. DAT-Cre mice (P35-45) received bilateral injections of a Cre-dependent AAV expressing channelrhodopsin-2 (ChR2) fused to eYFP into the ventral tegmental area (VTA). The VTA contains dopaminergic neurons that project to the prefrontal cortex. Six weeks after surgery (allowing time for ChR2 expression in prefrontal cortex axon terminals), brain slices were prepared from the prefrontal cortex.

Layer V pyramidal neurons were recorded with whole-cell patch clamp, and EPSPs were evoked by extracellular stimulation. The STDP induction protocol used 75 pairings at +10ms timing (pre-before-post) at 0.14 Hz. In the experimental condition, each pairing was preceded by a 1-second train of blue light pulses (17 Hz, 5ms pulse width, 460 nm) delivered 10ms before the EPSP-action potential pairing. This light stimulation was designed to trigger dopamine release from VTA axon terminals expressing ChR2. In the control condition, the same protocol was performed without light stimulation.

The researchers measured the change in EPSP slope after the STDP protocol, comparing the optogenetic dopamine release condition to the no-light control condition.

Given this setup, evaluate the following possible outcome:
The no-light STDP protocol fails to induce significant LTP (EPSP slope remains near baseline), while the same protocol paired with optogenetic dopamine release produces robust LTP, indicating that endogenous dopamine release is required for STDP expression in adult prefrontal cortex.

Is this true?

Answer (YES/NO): NO